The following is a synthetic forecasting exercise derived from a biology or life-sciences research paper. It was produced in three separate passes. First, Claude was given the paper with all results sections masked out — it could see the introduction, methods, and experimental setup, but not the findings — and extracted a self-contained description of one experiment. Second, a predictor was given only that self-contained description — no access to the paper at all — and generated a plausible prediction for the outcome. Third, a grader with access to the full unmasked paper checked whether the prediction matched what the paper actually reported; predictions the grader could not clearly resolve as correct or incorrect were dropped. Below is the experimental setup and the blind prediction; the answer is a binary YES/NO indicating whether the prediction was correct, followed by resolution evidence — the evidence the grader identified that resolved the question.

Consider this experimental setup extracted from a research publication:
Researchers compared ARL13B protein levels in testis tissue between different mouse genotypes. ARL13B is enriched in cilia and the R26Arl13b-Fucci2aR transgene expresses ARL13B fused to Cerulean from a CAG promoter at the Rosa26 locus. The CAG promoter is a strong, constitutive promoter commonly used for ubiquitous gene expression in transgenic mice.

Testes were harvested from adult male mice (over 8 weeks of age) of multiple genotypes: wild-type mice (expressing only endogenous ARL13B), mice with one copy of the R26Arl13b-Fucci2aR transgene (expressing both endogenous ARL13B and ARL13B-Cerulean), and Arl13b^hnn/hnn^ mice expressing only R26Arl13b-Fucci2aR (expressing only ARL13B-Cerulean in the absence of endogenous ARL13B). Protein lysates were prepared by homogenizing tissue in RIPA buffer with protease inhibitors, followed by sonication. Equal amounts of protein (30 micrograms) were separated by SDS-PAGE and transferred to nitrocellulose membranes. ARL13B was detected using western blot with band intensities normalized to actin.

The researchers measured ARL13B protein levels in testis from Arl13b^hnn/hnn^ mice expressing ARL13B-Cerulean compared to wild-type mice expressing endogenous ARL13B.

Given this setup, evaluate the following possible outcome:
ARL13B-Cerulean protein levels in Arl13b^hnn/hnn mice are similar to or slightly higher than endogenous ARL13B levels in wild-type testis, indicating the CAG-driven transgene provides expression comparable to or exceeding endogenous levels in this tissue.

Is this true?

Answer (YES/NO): YES